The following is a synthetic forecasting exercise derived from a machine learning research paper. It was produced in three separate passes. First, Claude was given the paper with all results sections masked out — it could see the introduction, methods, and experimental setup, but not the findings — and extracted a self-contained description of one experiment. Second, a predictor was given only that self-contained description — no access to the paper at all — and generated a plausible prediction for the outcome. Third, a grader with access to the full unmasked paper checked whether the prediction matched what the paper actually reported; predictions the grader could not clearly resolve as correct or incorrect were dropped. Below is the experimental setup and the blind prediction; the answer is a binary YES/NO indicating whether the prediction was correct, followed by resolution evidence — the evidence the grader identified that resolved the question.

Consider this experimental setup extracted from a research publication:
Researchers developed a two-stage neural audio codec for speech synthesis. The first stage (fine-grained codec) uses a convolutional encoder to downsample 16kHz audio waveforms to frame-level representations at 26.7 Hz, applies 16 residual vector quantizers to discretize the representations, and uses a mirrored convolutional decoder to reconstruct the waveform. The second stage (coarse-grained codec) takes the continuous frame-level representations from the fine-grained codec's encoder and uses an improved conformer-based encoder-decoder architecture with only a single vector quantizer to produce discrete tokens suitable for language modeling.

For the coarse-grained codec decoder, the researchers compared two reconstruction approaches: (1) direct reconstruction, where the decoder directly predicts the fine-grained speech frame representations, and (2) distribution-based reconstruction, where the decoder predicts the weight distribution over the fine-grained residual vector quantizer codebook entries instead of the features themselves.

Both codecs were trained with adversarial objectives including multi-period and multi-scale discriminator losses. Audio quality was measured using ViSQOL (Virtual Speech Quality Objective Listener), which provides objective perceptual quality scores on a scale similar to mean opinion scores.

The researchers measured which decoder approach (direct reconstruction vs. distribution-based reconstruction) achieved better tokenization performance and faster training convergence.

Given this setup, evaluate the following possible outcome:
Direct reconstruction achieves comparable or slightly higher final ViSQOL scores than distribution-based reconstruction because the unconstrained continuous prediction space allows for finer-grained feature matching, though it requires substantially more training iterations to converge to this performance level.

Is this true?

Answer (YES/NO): NO